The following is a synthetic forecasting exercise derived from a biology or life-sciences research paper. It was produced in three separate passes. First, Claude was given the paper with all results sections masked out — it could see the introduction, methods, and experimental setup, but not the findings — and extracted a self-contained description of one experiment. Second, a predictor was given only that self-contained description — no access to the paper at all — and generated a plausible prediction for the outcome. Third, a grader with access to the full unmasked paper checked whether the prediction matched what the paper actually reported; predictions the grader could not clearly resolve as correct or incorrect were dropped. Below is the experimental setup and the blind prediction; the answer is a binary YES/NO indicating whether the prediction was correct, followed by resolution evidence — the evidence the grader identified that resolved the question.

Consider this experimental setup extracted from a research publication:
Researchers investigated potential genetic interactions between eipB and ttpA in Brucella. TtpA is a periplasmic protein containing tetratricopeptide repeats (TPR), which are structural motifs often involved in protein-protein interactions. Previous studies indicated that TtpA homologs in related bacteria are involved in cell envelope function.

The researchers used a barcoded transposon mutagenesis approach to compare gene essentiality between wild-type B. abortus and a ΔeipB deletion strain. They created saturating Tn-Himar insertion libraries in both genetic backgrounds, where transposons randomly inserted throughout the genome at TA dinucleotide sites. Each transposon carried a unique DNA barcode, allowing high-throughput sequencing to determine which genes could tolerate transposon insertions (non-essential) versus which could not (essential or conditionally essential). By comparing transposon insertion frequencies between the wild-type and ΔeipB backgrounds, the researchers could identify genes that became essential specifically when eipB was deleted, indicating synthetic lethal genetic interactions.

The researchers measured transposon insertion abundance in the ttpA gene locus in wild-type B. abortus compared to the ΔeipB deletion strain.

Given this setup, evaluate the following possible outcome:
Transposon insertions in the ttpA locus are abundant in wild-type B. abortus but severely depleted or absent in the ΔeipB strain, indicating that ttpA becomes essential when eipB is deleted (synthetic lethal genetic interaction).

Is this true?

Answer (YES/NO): YES